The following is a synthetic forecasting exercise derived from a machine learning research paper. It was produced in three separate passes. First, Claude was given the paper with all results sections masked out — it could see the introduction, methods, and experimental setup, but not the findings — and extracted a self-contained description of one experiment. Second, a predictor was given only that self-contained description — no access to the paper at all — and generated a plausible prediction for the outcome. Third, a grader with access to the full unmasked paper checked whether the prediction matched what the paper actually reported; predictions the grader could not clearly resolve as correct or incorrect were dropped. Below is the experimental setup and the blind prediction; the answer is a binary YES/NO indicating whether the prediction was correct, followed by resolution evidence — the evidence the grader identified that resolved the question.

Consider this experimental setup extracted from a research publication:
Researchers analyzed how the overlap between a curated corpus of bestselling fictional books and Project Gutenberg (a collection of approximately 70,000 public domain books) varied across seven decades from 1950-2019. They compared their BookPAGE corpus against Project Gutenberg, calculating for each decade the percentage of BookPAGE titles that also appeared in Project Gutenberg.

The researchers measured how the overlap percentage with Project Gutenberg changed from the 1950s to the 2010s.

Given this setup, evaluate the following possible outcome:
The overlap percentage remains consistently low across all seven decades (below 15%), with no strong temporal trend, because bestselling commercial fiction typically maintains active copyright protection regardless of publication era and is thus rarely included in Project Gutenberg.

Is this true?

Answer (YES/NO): NO